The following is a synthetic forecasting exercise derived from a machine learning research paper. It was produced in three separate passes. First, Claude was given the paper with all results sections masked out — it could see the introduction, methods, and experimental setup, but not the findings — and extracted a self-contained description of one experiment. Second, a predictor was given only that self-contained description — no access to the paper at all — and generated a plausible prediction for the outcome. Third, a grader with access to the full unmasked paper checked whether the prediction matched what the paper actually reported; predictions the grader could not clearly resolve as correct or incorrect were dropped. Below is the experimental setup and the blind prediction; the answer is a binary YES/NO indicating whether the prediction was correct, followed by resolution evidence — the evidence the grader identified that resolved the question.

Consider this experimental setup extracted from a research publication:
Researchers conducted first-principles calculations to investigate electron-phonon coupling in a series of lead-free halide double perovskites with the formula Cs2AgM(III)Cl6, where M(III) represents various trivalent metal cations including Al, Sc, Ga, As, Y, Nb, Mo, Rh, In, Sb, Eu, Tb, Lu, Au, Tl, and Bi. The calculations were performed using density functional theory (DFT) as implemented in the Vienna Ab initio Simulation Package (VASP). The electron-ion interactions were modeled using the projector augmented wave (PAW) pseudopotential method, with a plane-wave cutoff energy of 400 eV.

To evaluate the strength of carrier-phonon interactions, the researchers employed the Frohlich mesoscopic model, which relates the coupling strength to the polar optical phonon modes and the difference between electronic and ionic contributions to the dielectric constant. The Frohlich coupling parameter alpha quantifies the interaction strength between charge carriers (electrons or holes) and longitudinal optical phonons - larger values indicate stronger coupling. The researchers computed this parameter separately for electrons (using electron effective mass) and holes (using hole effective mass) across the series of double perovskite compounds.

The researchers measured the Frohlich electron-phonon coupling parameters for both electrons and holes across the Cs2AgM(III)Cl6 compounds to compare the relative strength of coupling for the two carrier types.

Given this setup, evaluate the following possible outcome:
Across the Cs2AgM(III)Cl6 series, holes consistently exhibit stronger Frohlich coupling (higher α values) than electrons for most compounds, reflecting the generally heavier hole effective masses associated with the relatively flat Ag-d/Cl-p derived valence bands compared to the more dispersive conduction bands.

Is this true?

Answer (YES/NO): YES